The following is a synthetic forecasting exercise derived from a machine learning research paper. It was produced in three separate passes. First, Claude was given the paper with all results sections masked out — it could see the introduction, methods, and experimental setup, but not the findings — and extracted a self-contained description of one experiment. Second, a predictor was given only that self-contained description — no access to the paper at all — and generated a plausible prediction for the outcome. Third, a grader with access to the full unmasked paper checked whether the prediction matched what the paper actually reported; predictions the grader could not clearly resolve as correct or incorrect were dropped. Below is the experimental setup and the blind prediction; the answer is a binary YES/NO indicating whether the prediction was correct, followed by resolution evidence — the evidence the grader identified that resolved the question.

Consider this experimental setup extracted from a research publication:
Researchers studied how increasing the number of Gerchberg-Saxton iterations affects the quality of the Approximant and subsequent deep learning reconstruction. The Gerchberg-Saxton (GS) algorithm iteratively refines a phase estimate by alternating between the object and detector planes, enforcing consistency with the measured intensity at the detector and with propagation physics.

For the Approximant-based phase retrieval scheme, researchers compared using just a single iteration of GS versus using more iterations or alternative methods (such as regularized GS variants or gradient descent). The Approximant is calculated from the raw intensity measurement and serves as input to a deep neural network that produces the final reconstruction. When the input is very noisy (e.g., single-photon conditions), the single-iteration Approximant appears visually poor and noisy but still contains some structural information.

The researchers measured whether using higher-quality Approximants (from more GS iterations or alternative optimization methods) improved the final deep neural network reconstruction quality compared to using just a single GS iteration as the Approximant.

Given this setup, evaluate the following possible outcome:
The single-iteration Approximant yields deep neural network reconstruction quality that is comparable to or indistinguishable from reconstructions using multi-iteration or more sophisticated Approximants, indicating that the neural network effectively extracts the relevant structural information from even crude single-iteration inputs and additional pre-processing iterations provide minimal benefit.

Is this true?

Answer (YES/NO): YES